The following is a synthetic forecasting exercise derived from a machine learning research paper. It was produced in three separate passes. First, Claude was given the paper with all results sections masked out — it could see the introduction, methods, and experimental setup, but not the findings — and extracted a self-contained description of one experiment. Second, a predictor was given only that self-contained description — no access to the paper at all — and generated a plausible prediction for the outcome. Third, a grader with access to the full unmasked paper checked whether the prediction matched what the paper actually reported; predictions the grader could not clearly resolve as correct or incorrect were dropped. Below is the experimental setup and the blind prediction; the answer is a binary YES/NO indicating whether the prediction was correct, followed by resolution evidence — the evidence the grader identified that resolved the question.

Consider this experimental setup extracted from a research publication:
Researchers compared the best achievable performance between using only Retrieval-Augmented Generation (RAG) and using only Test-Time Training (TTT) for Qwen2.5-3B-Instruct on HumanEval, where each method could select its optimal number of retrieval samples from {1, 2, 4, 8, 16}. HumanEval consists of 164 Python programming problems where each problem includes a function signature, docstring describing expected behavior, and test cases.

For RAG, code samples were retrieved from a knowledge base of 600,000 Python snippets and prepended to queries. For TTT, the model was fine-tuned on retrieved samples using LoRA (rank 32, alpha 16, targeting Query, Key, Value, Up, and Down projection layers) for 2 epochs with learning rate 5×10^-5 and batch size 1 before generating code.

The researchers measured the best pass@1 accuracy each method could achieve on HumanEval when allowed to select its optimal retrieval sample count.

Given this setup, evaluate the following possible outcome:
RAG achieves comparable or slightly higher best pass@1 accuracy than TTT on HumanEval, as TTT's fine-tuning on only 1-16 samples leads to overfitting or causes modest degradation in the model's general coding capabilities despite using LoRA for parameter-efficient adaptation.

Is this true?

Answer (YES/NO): NO